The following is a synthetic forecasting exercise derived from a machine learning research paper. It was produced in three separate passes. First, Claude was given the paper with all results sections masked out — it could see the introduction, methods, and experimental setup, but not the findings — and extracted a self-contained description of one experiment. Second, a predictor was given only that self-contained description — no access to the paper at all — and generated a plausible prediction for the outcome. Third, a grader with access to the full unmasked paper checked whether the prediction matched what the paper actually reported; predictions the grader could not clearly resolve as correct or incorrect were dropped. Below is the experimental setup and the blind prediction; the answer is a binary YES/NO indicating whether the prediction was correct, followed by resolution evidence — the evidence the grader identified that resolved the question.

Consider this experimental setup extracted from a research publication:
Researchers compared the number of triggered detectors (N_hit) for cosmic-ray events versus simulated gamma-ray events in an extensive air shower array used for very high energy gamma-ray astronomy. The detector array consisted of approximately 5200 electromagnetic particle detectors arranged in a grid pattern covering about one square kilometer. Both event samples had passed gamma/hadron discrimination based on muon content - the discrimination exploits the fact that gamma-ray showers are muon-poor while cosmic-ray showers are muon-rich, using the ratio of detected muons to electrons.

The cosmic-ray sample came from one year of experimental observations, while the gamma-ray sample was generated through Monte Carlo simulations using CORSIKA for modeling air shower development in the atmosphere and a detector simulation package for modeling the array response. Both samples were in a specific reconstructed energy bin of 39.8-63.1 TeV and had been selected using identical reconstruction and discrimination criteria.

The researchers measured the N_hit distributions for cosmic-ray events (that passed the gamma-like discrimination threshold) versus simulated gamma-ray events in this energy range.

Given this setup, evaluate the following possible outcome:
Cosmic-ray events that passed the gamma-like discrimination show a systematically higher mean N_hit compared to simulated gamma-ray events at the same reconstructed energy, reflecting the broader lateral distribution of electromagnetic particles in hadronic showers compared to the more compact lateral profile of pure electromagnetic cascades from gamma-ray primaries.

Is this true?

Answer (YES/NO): NO